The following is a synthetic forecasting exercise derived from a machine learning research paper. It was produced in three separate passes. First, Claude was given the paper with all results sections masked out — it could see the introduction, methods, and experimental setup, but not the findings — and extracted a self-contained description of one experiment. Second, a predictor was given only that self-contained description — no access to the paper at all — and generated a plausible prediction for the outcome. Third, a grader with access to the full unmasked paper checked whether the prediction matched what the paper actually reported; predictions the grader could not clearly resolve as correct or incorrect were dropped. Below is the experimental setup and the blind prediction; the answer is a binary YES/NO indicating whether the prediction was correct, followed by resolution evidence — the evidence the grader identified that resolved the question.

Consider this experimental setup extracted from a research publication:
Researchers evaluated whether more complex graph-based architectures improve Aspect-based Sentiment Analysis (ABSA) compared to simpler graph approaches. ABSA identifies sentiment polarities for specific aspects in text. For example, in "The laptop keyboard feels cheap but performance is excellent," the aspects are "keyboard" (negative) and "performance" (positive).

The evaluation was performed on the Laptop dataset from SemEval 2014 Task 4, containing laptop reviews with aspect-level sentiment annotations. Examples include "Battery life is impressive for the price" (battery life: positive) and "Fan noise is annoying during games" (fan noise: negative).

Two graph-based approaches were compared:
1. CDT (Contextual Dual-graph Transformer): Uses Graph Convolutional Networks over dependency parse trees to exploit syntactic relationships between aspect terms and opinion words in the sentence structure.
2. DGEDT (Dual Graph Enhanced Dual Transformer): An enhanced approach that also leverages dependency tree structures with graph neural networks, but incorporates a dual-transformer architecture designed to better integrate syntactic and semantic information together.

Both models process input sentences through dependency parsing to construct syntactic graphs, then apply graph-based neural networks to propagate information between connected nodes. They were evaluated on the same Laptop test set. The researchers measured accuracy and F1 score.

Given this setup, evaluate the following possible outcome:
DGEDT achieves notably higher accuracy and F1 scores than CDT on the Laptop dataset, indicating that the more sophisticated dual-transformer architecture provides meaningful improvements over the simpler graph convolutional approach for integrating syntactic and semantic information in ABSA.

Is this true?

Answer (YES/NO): NO